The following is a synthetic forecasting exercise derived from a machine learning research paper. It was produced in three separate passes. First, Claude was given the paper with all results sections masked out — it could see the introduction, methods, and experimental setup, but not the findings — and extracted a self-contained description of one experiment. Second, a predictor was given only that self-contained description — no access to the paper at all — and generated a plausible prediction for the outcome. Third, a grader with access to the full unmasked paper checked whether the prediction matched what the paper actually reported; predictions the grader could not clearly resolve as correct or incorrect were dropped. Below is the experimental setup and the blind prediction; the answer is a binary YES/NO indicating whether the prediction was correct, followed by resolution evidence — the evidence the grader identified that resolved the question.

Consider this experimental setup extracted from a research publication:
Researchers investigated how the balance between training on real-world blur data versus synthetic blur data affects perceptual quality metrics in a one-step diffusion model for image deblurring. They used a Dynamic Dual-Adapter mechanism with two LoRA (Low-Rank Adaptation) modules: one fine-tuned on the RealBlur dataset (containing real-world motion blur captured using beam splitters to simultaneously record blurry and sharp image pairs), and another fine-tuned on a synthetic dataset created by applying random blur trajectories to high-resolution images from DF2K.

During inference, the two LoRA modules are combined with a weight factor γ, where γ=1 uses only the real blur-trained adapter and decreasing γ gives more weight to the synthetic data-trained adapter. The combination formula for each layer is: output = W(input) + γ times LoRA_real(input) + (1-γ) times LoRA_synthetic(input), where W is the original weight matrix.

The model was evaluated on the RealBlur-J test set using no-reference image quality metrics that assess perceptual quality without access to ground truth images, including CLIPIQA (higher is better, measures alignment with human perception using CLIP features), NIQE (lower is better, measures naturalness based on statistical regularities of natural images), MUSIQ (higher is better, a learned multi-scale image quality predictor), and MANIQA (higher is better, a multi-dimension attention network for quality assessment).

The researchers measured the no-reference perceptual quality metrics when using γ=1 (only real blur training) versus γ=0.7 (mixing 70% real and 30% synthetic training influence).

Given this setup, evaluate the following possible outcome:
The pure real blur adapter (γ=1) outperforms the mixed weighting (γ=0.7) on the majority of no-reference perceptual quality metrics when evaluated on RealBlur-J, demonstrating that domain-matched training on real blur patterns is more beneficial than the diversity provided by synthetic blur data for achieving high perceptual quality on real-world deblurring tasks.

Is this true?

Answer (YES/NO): NO